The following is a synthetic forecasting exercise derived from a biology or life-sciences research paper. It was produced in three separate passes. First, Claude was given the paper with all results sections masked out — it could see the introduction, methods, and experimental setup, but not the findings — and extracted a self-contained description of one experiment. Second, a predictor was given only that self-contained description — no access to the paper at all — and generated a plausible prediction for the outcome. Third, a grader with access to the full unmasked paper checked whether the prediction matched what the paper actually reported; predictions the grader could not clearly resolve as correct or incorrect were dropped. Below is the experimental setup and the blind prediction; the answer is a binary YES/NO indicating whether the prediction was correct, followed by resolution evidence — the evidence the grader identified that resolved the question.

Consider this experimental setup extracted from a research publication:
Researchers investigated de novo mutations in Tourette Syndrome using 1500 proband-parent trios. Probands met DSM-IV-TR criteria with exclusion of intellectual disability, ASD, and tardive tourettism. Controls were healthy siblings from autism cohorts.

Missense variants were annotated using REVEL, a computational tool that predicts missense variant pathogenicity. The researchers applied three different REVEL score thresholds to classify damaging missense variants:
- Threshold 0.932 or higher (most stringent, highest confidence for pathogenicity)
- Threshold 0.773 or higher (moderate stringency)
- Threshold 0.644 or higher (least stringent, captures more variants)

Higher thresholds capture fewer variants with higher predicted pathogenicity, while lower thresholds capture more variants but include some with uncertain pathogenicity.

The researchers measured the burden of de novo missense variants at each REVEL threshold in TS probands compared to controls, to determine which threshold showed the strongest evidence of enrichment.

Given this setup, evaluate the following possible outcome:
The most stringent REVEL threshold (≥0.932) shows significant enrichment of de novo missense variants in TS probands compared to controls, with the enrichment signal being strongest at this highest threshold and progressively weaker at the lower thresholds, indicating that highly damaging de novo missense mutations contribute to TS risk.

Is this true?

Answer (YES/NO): NO